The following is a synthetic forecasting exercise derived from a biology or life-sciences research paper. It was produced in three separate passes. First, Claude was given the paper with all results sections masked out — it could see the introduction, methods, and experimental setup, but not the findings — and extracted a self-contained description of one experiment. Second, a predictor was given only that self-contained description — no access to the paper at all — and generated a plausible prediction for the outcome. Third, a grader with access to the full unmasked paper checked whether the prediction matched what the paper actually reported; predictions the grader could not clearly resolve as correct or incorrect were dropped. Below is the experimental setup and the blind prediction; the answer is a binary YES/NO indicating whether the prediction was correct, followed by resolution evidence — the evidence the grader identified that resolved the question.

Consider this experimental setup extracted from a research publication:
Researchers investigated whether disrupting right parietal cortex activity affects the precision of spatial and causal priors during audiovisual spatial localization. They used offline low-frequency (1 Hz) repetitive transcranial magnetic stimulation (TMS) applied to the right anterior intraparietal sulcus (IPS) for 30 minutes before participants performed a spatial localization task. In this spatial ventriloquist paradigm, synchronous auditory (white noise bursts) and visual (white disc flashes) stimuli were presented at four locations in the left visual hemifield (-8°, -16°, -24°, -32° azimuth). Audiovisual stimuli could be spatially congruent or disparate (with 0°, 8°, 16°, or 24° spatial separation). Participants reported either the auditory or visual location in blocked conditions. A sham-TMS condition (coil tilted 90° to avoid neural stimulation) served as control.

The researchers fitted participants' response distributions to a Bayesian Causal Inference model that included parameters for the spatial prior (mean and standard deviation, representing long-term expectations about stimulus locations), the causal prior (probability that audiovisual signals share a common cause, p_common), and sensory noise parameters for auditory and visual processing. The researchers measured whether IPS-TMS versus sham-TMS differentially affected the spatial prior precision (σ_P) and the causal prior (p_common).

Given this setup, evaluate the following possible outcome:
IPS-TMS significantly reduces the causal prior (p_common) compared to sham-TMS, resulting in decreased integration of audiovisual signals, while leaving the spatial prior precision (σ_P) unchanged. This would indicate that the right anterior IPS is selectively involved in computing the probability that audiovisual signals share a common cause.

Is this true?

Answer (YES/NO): NO